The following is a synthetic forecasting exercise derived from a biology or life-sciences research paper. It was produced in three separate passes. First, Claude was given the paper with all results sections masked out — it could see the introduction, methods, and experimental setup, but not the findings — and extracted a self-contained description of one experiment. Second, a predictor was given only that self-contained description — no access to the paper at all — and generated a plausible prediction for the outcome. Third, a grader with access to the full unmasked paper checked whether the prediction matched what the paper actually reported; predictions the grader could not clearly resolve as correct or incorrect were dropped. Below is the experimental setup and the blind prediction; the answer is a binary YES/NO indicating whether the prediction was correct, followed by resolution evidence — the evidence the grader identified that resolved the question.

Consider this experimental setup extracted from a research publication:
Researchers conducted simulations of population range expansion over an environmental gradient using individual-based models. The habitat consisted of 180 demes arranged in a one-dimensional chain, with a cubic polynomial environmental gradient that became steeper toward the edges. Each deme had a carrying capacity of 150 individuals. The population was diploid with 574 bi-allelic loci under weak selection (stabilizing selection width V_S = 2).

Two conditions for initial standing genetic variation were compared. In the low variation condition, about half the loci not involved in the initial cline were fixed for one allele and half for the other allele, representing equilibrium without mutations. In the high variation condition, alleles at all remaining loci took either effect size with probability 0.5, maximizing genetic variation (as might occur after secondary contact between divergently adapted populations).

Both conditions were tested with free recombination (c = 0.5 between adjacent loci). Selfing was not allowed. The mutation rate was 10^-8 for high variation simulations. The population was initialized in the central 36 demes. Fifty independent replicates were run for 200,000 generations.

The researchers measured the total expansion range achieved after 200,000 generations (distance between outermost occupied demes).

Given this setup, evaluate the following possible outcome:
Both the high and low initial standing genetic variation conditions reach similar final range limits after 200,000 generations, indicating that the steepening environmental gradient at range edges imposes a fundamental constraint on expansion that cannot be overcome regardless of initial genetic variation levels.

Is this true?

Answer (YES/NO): NO